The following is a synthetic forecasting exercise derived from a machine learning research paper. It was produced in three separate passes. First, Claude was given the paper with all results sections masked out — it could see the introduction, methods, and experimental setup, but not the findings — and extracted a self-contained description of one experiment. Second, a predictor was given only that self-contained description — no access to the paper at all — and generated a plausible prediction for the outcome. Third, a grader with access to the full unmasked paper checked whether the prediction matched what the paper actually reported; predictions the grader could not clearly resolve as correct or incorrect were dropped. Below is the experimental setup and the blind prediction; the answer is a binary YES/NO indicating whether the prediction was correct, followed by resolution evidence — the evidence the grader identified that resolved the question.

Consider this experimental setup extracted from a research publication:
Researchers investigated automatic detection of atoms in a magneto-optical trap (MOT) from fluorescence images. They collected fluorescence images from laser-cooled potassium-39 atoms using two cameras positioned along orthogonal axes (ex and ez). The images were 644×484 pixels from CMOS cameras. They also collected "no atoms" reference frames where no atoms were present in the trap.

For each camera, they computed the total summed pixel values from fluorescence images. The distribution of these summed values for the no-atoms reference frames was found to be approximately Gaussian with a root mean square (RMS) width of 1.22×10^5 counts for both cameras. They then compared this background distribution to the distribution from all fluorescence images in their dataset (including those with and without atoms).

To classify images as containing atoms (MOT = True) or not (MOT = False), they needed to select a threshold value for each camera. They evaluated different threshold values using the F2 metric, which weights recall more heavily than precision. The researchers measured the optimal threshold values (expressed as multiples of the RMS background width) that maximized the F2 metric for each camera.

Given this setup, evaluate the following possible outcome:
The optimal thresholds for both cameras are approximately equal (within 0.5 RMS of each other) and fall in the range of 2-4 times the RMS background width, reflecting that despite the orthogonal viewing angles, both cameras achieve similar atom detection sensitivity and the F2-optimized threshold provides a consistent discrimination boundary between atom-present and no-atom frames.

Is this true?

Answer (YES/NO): NO